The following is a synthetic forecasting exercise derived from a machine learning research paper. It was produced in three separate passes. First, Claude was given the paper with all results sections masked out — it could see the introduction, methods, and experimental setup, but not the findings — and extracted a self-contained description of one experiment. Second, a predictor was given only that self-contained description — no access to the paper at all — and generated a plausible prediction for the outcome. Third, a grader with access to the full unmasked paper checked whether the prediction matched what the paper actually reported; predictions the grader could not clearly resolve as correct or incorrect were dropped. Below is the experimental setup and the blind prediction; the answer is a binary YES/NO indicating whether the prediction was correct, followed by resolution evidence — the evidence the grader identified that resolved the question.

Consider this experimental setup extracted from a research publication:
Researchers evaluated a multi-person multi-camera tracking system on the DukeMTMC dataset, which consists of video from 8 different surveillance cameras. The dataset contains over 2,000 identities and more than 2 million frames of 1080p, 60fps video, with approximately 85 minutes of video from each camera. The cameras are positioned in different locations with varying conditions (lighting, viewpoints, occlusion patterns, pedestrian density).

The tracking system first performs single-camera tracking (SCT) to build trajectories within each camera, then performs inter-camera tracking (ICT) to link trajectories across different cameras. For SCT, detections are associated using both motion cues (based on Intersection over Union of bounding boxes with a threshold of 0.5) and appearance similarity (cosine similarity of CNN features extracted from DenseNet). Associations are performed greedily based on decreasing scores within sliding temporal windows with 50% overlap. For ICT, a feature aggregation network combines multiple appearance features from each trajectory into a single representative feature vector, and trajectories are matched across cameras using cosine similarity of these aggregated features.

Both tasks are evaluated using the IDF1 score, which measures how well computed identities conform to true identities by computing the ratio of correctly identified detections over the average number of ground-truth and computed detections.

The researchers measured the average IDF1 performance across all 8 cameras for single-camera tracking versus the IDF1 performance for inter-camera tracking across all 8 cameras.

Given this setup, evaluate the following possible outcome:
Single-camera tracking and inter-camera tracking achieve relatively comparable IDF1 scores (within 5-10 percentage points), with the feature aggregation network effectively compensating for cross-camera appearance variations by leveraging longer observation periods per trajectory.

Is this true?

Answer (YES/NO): NO